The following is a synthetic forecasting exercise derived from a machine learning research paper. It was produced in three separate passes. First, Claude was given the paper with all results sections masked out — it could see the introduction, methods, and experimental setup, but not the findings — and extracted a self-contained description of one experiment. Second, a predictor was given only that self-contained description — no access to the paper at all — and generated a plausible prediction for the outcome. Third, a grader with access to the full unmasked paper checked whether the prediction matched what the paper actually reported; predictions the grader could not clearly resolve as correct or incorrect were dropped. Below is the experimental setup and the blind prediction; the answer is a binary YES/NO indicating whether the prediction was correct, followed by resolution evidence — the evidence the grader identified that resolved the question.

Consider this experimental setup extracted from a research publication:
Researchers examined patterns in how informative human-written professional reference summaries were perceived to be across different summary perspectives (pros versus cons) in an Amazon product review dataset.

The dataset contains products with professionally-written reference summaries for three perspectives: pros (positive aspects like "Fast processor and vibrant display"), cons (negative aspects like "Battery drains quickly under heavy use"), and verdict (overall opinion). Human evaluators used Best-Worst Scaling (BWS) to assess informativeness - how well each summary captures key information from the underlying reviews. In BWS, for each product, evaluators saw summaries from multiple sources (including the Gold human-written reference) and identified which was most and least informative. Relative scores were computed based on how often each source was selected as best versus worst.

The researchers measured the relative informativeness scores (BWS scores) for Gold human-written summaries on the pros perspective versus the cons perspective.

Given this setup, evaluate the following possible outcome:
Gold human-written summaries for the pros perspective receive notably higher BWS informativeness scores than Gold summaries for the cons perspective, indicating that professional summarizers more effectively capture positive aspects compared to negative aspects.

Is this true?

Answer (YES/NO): YES